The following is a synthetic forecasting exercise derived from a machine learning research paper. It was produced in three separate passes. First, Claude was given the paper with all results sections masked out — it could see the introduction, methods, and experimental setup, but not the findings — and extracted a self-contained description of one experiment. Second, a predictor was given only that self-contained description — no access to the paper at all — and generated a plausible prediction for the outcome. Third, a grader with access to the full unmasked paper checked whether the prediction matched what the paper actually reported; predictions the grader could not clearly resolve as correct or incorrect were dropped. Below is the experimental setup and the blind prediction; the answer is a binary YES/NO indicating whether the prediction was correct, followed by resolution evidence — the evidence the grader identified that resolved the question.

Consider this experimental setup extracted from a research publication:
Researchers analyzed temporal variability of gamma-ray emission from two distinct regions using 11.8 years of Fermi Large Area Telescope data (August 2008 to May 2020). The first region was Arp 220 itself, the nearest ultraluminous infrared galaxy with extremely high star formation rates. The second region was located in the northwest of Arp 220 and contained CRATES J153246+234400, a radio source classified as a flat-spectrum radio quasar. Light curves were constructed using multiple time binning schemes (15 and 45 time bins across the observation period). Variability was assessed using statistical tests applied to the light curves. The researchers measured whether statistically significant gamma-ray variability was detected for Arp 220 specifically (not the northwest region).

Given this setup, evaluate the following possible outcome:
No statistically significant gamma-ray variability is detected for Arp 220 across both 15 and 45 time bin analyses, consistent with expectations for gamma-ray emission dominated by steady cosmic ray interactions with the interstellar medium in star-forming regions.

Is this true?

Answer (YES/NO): YES